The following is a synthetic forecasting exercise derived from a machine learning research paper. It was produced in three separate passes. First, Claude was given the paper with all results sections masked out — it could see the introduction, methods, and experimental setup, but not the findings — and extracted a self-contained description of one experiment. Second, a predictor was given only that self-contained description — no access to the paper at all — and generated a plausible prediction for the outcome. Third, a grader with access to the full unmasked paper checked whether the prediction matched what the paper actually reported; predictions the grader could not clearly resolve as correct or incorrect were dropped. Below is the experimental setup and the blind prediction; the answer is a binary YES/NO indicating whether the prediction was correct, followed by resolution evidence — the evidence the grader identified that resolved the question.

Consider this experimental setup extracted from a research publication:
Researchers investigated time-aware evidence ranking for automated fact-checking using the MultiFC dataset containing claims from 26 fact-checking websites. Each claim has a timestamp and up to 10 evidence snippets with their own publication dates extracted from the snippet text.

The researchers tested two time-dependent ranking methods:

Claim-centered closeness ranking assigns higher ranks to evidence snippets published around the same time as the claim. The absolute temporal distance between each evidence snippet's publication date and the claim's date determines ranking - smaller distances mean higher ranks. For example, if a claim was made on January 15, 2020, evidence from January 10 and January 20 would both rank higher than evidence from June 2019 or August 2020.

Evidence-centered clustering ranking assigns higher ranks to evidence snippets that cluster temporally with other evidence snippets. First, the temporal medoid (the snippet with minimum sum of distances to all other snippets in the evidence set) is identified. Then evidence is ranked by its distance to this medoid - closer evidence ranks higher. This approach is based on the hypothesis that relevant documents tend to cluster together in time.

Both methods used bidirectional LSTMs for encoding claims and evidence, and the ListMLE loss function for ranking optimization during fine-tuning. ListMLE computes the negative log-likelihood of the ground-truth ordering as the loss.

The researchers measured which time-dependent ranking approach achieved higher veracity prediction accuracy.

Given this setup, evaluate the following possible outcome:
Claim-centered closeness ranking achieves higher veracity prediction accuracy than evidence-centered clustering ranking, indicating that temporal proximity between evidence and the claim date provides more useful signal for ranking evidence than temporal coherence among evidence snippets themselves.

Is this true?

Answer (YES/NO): NO